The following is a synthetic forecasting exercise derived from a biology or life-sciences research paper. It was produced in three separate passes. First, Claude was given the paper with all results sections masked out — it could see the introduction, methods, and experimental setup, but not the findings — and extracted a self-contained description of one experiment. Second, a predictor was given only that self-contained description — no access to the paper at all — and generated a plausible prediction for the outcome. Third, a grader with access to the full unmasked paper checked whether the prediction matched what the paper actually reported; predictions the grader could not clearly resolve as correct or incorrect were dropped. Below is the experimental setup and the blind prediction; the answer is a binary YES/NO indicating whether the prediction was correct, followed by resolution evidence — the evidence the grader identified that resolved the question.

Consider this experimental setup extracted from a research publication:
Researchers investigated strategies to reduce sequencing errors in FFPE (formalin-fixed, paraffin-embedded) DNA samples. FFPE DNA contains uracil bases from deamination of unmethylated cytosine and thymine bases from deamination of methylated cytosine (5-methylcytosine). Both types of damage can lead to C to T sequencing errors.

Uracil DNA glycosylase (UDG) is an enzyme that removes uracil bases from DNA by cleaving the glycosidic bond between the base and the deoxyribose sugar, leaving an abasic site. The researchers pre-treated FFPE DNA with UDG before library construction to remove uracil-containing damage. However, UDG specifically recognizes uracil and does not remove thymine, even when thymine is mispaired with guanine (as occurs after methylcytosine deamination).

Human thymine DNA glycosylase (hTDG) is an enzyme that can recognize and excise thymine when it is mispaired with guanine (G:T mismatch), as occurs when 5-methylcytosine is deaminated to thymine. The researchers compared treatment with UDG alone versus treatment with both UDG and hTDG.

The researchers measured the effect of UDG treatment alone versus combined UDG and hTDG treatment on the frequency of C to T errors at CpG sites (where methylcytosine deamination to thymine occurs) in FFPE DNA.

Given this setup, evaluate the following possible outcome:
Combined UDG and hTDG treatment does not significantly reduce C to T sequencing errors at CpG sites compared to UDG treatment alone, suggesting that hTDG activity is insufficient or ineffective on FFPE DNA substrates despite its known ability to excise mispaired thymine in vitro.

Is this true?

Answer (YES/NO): NO